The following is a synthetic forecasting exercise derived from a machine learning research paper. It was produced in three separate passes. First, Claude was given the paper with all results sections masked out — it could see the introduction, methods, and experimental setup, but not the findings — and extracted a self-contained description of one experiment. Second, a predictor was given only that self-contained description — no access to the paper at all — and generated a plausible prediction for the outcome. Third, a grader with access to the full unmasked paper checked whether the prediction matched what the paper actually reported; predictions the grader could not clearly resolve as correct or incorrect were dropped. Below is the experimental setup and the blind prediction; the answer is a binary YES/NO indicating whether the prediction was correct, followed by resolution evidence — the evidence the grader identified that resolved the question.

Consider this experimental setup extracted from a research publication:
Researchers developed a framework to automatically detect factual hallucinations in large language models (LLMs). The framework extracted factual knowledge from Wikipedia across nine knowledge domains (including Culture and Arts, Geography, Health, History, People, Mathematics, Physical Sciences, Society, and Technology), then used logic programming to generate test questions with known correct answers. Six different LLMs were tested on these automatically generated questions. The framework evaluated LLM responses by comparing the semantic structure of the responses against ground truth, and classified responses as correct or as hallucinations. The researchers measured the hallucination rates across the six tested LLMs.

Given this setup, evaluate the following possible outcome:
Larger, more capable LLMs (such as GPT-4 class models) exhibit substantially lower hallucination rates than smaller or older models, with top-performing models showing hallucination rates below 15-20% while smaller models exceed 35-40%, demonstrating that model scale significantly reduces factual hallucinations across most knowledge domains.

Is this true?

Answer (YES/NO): NO